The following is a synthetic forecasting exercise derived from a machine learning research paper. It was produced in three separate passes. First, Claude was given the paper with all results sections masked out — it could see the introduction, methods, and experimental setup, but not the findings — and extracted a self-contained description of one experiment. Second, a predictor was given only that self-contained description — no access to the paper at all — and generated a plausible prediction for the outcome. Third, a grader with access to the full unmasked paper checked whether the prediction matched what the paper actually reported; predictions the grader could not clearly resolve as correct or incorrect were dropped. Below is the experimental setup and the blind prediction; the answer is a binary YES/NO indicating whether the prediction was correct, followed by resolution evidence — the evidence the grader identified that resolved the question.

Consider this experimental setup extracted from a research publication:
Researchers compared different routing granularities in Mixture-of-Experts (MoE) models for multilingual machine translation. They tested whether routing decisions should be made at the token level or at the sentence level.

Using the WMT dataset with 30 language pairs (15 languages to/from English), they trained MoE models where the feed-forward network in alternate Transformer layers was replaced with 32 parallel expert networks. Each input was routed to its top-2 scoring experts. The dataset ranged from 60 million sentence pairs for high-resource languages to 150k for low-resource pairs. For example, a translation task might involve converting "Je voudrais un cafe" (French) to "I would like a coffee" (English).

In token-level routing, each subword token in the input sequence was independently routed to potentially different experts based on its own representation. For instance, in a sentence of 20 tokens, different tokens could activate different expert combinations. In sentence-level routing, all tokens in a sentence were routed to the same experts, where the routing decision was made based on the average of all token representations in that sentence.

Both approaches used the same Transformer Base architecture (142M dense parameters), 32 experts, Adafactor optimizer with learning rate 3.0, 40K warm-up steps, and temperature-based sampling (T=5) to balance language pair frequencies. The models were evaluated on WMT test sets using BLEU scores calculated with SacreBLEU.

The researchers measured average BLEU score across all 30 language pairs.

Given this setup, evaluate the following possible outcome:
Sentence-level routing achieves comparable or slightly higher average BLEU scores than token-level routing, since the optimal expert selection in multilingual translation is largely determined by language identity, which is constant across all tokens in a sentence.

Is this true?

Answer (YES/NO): NO